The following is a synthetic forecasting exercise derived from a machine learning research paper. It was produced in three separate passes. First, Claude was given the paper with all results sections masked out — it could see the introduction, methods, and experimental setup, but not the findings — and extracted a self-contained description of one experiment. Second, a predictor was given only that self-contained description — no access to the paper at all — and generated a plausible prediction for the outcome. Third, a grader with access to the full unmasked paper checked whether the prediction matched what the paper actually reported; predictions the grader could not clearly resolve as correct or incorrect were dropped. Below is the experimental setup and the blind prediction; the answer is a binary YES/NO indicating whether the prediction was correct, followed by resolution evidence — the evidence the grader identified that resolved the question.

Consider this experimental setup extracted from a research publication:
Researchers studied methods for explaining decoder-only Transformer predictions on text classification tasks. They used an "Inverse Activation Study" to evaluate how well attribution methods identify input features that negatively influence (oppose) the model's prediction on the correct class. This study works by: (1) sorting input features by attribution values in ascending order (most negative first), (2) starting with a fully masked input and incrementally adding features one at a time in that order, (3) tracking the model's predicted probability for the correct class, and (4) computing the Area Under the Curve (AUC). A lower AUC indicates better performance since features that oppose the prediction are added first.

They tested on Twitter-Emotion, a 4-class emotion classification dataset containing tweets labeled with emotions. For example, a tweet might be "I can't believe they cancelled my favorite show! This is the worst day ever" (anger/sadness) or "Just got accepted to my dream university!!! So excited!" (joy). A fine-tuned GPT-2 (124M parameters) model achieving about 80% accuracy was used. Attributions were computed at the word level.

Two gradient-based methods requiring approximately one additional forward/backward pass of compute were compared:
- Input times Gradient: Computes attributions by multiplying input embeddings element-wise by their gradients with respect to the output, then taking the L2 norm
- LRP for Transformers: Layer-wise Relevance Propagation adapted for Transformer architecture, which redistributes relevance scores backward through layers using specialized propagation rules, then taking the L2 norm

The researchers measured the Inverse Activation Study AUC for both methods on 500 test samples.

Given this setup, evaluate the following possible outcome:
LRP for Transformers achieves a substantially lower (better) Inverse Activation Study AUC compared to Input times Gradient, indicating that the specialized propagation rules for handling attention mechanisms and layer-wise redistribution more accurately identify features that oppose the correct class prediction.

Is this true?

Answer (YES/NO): NO